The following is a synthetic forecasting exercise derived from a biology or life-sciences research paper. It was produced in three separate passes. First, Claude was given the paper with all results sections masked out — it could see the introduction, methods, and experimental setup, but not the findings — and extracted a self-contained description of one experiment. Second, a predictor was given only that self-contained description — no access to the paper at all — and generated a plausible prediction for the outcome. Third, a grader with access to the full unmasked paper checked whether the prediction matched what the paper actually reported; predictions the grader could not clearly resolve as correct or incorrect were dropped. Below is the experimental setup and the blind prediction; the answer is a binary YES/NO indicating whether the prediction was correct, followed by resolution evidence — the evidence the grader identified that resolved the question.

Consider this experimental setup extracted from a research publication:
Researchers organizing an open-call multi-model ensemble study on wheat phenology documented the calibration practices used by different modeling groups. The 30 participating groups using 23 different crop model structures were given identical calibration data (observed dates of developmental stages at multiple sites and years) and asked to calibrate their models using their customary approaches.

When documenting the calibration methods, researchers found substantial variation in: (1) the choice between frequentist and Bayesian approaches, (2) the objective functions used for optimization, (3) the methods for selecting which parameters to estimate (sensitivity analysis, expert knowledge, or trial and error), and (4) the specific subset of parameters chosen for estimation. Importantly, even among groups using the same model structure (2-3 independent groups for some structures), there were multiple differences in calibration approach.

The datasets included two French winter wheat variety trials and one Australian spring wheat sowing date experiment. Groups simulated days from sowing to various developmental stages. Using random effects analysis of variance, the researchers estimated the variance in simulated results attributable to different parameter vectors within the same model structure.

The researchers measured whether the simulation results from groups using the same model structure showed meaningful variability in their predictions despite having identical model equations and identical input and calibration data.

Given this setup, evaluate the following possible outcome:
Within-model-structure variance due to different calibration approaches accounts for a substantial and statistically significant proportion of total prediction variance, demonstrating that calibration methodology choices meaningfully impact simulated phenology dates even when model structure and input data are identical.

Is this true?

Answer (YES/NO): YES